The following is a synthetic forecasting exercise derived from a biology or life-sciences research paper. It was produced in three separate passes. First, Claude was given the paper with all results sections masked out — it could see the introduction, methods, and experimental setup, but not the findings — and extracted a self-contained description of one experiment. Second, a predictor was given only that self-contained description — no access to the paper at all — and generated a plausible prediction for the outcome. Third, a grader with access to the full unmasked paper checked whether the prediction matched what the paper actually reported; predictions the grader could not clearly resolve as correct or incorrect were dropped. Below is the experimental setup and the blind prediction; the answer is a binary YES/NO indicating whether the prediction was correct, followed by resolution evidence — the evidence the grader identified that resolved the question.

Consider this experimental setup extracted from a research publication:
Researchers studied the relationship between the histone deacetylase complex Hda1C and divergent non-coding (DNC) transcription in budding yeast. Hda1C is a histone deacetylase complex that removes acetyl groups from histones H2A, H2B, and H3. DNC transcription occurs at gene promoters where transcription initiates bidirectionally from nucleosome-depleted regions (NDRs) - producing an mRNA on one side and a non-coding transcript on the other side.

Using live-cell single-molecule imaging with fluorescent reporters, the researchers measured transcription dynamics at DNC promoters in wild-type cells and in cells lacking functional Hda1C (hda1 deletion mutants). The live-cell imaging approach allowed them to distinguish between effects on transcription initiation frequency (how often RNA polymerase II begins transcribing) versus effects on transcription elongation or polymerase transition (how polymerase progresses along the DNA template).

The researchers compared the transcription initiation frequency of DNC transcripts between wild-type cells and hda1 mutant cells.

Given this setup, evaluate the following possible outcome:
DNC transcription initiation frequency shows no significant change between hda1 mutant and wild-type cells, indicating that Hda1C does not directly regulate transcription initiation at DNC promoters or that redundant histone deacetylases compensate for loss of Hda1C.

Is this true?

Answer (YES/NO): NO